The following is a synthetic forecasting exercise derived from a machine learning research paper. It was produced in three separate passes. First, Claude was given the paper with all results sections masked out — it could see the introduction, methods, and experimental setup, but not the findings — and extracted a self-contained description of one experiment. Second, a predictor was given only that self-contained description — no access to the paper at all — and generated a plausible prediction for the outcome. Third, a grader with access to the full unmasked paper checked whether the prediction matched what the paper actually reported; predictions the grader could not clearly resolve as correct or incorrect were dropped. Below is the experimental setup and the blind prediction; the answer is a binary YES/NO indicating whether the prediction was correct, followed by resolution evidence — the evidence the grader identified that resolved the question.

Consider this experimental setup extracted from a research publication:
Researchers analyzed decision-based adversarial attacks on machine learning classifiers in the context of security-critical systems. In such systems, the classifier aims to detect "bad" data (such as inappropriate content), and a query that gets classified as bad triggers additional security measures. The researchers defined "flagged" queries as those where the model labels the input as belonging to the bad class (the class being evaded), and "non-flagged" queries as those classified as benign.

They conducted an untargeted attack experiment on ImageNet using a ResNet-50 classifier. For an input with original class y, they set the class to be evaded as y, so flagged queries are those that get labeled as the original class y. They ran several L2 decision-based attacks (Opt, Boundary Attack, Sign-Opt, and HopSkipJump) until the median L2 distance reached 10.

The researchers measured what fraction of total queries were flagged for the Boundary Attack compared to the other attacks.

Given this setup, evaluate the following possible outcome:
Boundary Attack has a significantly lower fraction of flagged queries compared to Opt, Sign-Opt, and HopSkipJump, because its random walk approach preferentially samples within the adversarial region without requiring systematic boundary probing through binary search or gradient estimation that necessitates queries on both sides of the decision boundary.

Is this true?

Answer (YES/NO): NO